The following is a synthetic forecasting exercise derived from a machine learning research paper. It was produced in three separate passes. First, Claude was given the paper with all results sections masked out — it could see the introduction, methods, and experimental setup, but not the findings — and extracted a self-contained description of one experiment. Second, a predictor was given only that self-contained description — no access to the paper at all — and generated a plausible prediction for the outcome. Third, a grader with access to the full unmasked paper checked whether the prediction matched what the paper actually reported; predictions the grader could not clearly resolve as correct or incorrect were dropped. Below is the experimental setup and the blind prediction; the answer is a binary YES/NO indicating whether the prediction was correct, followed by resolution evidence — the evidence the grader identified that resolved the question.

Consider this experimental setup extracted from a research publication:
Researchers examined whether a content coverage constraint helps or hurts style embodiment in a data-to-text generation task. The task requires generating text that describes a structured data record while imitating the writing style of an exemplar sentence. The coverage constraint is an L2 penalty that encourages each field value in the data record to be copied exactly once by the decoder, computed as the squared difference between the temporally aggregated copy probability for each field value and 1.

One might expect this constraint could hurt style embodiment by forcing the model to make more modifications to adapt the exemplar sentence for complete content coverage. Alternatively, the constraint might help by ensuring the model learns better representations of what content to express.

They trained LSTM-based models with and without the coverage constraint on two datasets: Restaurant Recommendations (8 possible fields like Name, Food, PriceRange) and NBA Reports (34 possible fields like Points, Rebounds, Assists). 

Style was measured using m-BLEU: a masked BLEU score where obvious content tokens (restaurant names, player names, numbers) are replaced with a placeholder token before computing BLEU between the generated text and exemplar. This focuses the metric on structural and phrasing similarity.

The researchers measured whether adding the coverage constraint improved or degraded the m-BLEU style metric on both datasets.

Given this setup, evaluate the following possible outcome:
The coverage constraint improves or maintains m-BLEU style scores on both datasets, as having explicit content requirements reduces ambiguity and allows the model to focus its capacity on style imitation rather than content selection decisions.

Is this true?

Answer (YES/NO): YES